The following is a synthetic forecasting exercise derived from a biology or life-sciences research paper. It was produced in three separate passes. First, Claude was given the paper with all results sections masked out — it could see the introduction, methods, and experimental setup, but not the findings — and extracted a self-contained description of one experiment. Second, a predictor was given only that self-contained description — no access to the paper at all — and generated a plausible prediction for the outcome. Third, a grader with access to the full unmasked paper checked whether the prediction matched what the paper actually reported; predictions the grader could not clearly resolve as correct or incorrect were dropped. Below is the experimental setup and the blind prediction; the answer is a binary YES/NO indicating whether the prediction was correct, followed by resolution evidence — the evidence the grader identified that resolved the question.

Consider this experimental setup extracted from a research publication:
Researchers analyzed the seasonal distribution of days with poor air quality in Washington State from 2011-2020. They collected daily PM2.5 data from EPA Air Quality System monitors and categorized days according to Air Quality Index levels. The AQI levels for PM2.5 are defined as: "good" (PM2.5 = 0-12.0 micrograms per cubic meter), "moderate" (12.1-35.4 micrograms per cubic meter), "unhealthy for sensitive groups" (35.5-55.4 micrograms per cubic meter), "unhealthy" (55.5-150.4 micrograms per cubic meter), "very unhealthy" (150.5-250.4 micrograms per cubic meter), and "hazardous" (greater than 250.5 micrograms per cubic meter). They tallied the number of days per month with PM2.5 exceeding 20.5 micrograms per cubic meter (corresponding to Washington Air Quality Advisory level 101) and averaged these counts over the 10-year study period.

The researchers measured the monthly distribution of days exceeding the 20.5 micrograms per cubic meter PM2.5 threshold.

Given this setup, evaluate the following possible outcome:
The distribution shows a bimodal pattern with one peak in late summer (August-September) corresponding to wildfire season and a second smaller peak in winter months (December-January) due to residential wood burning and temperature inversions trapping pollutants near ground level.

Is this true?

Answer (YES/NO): YES